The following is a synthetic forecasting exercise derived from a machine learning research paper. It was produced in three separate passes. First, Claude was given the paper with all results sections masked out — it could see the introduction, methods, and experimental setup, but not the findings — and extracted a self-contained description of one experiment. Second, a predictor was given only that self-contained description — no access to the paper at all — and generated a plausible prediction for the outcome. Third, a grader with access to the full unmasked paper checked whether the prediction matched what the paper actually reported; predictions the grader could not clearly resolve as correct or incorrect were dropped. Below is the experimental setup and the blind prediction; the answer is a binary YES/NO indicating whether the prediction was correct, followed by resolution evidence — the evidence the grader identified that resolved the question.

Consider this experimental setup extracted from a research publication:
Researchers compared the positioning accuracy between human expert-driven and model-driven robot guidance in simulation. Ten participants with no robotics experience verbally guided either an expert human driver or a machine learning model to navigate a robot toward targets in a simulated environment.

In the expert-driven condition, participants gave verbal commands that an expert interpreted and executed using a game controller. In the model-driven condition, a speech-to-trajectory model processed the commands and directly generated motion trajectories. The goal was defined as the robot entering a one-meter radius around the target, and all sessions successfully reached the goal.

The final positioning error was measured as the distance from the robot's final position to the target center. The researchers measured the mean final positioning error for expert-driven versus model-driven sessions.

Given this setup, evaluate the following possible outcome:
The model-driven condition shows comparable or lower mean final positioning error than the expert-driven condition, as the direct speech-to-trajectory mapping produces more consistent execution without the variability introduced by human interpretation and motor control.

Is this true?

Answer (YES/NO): NO